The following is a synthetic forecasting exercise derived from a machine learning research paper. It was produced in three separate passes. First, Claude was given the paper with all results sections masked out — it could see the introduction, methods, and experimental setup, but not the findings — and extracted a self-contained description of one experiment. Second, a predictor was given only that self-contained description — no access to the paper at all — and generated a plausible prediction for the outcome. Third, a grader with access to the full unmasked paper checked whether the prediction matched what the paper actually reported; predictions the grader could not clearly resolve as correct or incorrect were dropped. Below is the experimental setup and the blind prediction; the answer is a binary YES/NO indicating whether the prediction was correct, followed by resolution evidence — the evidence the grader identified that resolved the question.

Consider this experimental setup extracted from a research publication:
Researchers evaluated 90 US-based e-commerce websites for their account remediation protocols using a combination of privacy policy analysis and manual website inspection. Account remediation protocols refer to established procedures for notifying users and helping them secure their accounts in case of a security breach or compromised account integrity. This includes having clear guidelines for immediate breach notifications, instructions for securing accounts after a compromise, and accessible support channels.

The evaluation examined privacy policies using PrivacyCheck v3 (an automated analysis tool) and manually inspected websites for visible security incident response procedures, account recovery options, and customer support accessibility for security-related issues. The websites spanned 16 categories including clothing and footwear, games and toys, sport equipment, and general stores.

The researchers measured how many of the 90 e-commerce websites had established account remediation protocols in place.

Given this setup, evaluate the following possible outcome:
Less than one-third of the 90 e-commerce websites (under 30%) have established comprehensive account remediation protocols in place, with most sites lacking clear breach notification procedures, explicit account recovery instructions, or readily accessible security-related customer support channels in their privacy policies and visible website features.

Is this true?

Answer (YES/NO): NO